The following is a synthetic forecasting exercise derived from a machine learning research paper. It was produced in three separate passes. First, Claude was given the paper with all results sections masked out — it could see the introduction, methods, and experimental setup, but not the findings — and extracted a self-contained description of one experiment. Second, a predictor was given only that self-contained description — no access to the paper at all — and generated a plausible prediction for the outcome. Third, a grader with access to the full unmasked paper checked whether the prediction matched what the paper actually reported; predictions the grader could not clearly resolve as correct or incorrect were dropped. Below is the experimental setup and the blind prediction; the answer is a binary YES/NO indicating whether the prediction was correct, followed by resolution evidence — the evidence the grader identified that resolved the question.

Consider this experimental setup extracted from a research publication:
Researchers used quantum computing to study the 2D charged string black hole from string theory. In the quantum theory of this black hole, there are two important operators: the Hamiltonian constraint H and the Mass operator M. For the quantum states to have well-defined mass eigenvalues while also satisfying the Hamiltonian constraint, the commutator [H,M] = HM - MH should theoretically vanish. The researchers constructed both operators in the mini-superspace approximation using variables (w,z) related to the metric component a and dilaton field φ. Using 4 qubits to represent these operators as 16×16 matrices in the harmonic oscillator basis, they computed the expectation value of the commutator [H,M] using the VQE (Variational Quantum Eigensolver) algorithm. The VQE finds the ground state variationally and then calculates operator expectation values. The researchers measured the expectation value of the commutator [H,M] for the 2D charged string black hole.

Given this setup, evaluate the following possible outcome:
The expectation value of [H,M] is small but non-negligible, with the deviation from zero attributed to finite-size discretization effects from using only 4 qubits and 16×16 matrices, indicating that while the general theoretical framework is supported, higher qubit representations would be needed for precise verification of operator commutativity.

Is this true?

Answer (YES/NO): NO